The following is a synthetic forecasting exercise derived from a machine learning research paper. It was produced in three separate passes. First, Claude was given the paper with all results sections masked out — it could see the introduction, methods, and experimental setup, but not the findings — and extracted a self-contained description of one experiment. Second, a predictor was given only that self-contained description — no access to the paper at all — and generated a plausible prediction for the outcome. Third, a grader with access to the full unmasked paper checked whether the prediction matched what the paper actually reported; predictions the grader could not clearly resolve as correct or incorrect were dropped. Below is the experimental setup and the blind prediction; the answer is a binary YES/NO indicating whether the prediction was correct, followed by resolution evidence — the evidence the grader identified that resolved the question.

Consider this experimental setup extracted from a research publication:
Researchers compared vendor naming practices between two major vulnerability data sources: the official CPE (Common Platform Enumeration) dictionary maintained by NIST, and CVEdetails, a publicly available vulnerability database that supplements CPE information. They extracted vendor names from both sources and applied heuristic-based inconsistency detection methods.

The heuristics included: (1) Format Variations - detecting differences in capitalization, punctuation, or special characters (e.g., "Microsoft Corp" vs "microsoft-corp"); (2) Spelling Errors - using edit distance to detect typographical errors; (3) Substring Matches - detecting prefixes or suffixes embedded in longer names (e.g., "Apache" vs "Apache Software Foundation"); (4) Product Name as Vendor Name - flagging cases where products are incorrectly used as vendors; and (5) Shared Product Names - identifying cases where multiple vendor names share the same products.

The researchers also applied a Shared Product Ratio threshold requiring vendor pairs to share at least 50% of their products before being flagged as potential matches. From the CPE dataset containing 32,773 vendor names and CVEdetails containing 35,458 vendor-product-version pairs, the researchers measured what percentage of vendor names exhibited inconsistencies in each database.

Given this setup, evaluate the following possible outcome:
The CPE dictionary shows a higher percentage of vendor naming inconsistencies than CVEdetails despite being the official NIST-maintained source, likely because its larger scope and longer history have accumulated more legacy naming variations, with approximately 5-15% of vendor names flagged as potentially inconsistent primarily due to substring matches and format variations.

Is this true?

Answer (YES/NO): NO